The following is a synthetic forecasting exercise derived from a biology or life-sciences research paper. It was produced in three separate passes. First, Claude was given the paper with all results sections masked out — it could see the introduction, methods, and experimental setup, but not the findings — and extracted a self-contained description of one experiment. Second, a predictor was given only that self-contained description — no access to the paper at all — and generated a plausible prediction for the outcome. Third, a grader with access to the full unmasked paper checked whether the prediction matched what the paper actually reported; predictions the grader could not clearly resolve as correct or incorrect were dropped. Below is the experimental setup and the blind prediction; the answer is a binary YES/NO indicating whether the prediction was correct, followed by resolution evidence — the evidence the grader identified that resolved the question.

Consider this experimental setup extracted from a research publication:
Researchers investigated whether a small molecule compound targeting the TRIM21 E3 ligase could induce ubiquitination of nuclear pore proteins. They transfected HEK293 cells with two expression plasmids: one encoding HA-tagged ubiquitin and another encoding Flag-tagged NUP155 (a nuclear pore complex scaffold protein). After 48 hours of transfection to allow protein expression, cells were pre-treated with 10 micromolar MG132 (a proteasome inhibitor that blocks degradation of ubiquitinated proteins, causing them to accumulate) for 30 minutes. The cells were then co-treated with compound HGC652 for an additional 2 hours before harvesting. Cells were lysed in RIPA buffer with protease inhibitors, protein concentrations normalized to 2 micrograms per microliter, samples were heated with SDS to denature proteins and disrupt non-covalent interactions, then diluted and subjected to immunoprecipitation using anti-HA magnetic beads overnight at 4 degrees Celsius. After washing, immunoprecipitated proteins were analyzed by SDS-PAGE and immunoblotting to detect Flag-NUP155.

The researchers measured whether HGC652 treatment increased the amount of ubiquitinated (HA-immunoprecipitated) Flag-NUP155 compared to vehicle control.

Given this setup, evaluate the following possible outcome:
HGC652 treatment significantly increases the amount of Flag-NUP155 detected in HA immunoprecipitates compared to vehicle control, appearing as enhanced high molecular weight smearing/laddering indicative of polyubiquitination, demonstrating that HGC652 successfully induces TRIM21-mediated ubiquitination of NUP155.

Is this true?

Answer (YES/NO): YES